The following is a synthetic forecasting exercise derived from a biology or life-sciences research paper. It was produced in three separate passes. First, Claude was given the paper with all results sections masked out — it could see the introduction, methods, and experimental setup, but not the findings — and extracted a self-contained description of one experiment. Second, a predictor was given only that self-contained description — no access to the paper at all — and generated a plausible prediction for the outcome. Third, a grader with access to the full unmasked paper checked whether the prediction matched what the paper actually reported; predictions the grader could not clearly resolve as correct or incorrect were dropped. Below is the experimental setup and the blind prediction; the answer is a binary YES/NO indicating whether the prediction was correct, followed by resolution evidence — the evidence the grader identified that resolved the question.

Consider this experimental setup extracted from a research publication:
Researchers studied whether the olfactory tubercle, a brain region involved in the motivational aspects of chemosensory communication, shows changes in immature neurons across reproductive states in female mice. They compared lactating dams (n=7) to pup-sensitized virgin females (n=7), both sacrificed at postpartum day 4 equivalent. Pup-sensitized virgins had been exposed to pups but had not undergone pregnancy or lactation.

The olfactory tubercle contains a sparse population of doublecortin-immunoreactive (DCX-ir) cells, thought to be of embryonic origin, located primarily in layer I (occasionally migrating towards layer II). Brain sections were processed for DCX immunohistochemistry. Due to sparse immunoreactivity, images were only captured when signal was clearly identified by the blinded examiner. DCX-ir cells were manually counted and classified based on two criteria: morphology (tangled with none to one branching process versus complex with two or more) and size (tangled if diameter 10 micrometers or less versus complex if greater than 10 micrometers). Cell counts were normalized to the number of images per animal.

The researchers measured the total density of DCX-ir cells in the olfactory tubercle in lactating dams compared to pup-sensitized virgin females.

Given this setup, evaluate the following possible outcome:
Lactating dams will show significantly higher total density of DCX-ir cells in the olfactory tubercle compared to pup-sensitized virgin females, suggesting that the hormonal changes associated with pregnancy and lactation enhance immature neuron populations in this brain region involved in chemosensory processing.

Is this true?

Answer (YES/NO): NO